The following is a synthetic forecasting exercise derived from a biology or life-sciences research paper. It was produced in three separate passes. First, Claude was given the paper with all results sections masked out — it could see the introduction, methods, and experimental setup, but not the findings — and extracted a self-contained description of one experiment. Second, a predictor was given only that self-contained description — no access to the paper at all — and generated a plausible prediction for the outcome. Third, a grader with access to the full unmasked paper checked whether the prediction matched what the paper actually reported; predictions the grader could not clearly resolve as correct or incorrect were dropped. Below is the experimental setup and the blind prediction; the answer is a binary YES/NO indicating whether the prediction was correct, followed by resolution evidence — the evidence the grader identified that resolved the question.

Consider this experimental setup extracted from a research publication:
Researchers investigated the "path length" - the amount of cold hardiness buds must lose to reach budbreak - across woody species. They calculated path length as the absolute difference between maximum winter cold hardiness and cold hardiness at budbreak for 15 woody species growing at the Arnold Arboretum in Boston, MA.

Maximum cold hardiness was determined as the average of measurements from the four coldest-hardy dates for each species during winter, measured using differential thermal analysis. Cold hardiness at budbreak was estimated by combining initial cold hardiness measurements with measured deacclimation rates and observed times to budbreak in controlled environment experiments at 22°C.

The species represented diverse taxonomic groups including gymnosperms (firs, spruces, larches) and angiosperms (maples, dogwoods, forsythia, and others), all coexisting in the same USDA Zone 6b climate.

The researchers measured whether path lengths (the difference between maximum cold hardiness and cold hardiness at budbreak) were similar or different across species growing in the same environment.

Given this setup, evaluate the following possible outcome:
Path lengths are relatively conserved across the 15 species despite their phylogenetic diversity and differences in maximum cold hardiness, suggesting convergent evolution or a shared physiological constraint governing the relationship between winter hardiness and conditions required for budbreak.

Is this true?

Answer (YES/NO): NO